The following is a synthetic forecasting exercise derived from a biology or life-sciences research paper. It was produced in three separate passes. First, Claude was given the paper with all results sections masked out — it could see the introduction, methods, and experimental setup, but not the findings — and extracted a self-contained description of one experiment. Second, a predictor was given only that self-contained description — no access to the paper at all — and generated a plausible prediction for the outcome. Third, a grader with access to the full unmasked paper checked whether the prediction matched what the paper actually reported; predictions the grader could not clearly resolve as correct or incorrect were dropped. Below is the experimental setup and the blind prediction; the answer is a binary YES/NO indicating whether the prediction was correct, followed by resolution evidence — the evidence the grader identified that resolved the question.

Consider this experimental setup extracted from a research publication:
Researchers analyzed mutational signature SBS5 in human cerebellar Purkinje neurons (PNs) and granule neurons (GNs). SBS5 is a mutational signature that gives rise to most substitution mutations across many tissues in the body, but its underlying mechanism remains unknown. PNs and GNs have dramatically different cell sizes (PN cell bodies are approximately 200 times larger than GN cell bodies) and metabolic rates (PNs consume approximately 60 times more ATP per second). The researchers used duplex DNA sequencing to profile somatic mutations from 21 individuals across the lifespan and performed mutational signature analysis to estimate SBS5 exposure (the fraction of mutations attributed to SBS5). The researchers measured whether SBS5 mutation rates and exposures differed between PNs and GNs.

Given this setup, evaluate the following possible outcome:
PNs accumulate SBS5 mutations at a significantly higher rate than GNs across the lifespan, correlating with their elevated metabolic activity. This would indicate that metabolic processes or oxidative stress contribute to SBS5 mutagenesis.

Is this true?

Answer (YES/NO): NO